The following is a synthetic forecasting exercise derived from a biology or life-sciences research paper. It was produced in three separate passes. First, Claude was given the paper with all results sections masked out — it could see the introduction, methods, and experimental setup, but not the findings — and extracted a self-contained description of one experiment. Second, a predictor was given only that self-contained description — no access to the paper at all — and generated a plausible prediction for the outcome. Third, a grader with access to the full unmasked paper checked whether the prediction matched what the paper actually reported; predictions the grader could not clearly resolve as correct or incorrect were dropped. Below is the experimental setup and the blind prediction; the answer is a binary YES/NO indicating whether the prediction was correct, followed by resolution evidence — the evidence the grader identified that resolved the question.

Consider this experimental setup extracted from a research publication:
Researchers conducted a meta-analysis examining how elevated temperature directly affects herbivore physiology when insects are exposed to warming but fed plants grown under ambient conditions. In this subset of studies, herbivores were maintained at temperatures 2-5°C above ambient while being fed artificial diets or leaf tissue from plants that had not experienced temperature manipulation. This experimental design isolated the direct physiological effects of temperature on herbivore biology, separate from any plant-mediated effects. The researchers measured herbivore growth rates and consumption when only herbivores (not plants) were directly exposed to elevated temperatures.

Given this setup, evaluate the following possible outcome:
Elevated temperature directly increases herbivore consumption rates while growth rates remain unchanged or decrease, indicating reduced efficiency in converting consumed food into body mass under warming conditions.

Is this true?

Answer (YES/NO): NO